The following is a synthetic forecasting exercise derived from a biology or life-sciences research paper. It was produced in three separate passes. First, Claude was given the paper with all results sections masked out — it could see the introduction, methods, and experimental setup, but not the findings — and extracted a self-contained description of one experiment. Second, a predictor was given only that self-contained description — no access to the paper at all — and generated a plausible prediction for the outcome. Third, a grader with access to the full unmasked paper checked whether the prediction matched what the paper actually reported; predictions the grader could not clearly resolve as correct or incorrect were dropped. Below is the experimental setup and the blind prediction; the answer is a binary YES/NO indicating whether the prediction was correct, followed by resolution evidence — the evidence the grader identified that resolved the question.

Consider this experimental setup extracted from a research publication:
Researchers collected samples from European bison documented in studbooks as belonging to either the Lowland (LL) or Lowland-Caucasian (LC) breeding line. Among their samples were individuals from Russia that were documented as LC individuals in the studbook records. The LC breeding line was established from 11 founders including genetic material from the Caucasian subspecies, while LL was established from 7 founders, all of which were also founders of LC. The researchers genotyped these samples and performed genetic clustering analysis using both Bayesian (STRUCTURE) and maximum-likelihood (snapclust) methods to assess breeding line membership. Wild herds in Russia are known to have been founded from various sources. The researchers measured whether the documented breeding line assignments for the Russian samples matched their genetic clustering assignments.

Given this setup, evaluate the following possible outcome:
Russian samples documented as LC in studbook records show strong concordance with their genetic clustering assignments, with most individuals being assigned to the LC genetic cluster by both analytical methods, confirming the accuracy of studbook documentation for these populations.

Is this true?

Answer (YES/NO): NO